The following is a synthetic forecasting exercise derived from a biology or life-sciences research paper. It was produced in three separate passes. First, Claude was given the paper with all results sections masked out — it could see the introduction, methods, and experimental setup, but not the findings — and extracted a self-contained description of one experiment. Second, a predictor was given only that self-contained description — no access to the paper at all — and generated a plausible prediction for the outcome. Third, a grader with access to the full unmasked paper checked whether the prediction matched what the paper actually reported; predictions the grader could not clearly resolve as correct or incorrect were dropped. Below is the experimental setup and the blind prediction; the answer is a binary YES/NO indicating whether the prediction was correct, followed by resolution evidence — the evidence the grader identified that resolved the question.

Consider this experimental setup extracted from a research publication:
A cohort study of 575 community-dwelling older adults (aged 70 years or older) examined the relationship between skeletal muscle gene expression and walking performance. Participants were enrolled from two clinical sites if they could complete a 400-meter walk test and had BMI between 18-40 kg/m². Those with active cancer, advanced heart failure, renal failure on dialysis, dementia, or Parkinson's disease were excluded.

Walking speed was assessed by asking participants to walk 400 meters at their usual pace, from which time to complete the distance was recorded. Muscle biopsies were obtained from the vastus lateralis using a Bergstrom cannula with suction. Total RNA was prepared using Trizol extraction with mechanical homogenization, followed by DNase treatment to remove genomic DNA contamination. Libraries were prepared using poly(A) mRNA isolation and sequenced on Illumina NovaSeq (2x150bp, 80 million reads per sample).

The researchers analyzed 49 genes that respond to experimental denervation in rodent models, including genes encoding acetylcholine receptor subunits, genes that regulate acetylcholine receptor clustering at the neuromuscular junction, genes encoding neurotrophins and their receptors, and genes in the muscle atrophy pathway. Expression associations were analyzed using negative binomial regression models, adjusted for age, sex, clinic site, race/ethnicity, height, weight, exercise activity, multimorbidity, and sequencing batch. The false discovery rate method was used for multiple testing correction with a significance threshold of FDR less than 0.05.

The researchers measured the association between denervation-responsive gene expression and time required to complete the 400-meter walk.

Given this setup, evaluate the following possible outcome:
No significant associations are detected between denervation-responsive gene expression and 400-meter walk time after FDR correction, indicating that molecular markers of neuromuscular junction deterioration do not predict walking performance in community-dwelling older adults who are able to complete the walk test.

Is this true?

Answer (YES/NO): NO